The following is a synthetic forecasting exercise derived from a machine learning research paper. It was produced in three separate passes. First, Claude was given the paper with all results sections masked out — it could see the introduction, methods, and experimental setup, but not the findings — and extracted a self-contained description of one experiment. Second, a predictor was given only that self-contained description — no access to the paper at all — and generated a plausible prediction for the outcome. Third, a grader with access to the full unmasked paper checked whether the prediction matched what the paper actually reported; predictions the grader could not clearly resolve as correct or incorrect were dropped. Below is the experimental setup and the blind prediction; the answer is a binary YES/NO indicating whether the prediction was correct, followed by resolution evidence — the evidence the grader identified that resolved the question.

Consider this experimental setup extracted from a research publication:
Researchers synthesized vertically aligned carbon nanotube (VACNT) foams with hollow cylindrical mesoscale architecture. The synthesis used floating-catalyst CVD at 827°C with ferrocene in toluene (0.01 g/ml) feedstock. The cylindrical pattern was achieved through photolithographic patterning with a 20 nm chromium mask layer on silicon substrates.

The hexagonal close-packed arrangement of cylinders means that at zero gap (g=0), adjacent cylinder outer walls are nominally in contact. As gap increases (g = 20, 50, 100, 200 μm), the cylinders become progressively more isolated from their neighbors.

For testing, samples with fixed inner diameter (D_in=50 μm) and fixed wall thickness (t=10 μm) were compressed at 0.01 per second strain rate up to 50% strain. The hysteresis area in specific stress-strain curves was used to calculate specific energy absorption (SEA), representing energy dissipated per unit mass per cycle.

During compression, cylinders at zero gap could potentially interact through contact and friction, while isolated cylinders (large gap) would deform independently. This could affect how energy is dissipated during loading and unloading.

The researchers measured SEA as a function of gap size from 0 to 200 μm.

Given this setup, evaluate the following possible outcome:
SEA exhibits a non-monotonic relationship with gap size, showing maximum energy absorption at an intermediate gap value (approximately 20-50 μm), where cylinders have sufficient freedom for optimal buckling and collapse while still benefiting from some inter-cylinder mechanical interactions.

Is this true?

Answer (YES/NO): NO